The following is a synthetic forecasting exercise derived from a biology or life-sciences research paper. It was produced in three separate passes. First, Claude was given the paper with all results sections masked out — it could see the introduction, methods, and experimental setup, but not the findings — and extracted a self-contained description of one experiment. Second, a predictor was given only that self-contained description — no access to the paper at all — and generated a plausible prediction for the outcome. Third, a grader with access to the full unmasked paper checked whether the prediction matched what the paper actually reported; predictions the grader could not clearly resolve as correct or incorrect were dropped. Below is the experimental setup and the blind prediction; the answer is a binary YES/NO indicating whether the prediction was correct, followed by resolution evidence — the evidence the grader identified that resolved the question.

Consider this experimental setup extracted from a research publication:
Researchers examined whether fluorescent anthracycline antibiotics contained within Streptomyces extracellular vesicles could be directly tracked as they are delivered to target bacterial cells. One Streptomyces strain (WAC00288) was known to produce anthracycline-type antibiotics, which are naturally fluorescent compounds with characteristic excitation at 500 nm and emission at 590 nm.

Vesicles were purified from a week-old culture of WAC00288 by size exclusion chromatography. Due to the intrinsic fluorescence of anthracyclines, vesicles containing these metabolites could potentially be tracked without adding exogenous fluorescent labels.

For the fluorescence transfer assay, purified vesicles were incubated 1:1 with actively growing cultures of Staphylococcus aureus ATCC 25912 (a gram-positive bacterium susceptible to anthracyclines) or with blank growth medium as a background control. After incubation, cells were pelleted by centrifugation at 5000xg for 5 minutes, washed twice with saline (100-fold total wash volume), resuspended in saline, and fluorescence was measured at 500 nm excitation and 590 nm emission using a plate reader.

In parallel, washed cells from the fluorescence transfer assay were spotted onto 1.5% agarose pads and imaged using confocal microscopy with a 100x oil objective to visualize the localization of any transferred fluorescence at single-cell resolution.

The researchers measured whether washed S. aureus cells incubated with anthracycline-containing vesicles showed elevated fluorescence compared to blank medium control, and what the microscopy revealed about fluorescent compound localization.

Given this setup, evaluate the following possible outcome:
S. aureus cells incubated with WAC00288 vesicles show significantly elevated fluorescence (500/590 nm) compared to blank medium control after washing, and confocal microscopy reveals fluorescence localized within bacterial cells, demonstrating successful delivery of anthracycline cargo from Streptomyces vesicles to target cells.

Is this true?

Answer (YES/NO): YES